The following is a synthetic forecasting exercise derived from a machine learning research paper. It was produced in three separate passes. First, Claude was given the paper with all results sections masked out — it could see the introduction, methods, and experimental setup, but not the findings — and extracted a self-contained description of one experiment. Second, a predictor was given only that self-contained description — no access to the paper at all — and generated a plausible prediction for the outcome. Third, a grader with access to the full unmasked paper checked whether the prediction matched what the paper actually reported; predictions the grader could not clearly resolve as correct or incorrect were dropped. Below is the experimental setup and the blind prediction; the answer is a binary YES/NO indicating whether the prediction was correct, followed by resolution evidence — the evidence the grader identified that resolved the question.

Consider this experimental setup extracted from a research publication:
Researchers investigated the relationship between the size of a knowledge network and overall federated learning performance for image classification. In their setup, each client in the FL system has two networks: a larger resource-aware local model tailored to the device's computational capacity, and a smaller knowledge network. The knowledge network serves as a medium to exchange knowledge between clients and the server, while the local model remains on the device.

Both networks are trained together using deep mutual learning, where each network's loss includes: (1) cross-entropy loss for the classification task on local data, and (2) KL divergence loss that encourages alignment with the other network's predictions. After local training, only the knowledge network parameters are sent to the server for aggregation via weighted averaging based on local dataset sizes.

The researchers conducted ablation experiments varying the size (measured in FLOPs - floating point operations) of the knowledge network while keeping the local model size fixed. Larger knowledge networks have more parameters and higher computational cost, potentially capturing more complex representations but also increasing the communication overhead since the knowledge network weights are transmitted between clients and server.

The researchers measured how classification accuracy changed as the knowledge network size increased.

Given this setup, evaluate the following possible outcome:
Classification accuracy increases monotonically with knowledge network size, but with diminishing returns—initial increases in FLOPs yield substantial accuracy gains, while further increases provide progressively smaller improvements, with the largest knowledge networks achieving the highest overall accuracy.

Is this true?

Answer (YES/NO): NO